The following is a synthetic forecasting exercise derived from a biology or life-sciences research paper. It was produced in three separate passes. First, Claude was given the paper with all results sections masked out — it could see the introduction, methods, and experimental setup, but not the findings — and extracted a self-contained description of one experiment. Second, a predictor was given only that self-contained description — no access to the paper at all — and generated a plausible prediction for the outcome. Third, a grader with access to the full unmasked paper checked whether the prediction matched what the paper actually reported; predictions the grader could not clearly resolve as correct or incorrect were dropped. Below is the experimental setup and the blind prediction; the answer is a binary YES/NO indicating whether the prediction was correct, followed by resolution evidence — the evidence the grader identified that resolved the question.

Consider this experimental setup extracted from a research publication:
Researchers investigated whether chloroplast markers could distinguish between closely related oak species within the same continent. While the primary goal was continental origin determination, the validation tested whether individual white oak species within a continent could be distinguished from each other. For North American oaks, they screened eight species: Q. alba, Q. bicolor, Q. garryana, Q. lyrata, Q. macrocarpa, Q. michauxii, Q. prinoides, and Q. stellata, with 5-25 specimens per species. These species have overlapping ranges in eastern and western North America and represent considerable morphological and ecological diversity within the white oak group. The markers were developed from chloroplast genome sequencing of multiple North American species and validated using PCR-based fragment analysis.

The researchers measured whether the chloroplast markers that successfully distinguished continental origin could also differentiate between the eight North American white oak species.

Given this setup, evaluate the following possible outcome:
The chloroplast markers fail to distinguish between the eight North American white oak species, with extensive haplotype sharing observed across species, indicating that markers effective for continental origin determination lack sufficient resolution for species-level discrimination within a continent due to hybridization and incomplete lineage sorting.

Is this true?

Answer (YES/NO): YES